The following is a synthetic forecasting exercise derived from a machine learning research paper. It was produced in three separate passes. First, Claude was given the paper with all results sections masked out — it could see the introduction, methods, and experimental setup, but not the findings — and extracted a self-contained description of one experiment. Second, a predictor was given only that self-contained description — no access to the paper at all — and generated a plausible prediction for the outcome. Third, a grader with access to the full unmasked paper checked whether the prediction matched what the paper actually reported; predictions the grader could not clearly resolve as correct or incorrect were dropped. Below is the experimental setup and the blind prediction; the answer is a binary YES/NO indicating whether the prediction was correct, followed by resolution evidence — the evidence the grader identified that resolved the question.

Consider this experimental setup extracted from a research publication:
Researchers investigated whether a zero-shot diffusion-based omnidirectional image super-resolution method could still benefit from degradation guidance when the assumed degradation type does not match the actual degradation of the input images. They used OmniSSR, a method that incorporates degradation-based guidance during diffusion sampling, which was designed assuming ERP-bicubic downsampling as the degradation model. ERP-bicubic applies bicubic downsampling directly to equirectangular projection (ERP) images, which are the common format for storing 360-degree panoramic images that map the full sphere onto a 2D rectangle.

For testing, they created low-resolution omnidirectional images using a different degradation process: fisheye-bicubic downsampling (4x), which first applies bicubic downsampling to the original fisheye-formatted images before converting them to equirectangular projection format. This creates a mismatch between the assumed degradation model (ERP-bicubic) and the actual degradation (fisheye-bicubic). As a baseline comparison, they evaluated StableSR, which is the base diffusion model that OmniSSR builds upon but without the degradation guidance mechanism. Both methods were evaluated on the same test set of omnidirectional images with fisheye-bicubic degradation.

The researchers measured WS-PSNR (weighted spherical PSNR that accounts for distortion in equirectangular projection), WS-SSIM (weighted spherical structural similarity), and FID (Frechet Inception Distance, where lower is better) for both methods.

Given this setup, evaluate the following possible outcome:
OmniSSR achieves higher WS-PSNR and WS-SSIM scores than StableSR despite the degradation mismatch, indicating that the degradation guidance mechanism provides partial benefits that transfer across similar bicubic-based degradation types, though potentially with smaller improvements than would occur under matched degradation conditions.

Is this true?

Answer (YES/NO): YES